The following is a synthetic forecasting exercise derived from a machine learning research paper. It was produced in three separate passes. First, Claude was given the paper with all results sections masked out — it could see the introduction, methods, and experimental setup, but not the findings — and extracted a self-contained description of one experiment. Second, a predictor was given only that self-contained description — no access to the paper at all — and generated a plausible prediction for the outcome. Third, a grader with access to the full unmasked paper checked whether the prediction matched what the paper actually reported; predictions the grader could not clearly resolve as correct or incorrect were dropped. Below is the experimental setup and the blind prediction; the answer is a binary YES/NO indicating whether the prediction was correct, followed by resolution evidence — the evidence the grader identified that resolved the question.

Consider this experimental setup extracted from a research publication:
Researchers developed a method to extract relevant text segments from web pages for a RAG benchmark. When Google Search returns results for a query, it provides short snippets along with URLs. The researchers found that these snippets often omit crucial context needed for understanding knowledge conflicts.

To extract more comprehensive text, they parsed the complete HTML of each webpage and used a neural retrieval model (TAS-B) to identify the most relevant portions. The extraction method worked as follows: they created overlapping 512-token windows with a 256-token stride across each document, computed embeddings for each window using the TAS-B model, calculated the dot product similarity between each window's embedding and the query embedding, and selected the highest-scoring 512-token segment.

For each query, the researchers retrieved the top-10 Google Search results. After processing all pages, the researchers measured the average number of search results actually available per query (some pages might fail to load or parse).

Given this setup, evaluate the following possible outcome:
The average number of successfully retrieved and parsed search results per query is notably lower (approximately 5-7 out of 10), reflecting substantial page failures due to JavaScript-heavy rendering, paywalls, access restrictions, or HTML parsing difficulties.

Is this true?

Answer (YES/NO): NO